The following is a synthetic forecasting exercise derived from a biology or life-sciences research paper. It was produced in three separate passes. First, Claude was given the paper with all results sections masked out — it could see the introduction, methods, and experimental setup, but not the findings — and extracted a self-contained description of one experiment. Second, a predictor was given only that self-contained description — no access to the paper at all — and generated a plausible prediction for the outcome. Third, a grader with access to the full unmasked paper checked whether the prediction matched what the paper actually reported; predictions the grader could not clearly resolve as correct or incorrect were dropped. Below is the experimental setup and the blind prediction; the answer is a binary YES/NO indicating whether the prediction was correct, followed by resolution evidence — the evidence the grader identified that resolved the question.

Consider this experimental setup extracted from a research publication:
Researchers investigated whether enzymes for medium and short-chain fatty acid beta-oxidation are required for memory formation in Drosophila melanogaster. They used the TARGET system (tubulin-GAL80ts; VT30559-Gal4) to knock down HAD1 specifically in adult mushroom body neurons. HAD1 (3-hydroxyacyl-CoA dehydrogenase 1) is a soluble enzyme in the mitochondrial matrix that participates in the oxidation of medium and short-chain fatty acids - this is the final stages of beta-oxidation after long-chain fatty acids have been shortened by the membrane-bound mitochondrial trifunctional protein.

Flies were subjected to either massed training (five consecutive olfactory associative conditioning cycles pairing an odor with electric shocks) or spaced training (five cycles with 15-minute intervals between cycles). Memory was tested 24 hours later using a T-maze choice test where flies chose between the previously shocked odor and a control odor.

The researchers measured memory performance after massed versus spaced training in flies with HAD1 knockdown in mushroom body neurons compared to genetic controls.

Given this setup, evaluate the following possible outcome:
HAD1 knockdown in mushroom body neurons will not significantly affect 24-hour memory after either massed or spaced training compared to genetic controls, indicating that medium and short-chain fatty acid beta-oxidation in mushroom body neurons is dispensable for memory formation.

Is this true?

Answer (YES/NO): NO